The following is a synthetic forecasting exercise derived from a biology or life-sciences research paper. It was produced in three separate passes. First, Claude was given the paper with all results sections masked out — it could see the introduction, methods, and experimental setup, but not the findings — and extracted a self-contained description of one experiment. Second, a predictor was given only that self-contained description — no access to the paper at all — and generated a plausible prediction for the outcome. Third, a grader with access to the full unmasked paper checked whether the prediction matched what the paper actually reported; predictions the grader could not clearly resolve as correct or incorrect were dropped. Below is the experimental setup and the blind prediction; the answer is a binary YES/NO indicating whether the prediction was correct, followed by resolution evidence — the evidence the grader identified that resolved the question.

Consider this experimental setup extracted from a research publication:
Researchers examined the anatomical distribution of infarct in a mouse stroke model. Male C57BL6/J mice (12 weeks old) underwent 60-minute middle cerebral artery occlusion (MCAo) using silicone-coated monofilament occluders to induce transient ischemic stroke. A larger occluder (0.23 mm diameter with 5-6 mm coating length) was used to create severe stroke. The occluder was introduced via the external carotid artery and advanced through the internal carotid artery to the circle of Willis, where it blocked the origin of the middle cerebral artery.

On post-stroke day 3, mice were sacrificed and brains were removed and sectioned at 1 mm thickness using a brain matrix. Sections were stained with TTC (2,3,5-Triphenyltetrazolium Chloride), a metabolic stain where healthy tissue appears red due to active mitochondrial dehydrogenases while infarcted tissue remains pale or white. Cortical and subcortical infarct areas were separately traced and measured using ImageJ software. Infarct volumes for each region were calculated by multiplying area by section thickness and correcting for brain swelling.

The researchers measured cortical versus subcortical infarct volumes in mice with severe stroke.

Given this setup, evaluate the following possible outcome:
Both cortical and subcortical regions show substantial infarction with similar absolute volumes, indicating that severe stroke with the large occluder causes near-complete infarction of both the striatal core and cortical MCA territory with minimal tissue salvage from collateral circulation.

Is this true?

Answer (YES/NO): NO